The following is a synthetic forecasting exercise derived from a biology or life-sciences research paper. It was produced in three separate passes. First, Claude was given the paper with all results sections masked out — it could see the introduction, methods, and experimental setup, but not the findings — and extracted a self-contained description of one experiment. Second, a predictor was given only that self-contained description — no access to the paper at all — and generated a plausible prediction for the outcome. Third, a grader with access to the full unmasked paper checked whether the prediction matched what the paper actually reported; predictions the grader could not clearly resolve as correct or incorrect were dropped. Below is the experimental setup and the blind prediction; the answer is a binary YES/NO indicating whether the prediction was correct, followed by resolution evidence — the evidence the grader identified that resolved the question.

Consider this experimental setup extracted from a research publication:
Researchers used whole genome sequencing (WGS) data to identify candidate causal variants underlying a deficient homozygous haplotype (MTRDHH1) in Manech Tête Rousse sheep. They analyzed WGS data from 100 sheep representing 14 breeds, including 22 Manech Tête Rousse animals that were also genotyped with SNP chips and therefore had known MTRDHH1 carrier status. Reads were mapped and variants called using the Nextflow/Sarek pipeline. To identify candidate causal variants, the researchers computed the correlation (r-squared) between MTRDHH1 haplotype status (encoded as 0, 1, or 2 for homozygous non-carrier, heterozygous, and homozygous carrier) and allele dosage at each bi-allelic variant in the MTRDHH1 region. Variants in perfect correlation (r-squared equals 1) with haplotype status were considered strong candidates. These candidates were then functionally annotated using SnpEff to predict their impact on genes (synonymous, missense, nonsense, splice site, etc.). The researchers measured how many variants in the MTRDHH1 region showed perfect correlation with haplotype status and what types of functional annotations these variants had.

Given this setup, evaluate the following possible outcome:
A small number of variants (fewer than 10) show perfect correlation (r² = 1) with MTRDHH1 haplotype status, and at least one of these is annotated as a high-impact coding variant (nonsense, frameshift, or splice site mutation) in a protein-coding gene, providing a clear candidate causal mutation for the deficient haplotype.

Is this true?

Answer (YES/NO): YES